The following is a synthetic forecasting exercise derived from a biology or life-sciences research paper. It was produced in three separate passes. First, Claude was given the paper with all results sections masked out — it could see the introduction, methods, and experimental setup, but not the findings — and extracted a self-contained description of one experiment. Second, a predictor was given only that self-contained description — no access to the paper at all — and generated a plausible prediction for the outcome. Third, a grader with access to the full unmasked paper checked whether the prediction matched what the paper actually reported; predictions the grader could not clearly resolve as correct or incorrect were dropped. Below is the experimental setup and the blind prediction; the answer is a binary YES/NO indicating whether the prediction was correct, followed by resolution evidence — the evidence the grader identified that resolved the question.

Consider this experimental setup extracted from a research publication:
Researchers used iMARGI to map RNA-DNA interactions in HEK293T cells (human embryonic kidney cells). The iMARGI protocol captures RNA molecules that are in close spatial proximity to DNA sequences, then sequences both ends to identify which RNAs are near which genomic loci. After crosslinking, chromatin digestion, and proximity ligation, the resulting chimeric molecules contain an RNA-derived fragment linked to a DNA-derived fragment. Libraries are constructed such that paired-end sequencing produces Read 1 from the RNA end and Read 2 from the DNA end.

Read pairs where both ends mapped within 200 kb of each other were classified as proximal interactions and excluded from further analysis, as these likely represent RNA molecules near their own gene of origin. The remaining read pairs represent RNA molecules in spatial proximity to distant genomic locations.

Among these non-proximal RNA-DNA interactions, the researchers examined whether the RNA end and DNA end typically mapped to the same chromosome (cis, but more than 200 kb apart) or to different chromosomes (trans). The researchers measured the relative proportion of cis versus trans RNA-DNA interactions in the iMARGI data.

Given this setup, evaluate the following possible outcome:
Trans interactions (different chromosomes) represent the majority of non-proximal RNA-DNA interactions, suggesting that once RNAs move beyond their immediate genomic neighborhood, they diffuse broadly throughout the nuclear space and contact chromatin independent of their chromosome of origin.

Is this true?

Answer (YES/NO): YES